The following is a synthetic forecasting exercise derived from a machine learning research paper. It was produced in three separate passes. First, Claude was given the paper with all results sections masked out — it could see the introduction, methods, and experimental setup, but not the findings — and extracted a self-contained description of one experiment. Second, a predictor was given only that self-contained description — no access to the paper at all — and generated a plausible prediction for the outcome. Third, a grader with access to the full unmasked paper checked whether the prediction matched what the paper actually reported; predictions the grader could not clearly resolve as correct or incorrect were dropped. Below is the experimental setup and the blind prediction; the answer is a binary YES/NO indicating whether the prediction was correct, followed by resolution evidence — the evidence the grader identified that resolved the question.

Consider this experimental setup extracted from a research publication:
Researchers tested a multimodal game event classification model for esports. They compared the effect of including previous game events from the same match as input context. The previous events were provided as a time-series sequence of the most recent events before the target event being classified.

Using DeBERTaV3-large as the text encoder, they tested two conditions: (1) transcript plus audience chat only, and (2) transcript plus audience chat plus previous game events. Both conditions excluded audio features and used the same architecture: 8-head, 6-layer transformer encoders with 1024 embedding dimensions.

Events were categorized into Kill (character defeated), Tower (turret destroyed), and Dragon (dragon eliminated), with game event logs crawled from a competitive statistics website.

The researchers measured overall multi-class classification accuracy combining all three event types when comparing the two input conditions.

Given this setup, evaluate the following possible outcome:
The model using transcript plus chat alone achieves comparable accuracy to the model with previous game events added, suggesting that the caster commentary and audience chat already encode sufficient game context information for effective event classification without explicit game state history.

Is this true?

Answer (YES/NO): NO